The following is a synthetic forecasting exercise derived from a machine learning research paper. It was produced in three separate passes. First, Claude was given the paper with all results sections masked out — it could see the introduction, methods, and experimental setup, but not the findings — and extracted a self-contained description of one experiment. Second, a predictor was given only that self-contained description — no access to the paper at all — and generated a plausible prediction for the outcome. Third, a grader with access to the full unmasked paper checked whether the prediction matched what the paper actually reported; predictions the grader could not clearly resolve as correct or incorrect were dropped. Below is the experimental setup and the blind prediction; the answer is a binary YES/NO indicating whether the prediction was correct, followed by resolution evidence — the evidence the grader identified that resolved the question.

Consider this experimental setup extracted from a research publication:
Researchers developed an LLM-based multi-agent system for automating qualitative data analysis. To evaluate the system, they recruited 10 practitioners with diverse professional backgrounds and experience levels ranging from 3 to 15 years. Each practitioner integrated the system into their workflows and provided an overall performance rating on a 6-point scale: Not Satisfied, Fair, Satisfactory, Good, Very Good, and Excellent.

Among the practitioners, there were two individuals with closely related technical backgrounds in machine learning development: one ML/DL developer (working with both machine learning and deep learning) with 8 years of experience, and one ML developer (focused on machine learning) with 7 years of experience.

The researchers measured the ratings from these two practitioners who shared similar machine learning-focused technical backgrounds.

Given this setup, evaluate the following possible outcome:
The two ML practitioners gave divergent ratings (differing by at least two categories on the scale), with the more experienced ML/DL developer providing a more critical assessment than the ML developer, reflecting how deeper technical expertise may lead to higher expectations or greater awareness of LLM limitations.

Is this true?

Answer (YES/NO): NO